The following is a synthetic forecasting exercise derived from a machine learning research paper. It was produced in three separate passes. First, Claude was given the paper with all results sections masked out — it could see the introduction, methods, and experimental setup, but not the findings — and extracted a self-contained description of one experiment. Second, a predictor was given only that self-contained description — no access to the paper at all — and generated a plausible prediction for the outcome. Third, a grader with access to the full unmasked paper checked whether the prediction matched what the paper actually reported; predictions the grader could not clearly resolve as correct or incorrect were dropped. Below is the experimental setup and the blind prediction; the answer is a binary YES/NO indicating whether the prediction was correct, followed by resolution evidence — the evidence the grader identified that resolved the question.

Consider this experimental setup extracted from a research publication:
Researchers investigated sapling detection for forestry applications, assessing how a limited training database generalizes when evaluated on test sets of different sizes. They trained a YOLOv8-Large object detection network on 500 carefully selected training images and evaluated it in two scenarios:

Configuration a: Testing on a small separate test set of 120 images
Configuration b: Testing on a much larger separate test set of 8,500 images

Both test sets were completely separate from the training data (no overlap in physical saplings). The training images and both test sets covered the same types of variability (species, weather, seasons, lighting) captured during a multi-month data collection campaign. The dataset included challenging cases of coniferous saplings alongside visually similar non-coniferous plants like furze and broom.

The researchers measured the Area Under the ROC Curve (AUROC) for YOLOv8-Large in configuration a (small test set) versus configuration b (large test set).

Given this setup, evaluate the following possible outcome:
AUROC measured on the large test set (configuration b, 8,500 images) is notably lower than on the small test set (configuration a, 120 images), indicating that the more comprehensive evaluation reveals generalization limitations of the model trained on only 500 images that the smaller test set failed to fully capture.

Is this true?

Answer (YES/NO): NO